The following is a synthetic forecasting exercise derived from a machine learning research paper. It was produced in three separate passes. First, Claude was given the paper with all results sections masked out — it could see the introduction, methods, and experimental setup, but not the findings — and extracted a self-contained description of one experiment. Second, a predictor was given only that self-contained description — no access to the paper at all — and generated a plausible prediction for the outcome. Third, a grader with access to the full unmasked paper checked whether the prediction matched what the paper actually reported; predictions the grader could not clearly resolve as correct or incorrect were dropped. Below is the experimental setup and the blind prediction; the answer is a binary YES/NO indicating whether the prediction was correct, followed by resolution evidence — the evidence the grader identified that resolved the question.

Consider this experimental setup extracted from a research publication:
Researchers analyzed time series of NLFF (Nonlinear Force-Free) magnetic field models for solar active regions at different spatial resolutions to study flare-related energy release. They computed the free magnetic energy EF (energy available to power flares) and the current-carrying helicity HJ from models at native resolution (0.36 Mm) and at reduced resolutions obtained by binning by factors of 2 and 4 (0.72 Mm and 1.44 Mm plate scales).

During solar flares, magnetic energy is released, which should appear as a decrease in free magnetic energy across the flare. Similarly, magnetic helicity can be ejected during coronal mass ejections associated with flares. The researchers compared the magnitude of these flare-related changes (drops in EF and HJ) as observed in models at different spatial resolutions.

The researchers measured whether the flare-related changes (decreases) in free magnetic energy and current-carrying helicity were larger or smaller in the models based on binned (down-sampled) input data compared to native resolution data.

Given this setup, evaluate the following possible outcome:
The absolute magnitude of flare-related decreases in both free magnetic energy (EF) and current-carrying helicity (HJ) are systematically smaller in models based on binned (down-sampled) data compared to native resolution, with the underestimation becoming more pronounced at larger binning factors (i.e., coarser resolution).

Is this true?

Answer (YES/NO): YES